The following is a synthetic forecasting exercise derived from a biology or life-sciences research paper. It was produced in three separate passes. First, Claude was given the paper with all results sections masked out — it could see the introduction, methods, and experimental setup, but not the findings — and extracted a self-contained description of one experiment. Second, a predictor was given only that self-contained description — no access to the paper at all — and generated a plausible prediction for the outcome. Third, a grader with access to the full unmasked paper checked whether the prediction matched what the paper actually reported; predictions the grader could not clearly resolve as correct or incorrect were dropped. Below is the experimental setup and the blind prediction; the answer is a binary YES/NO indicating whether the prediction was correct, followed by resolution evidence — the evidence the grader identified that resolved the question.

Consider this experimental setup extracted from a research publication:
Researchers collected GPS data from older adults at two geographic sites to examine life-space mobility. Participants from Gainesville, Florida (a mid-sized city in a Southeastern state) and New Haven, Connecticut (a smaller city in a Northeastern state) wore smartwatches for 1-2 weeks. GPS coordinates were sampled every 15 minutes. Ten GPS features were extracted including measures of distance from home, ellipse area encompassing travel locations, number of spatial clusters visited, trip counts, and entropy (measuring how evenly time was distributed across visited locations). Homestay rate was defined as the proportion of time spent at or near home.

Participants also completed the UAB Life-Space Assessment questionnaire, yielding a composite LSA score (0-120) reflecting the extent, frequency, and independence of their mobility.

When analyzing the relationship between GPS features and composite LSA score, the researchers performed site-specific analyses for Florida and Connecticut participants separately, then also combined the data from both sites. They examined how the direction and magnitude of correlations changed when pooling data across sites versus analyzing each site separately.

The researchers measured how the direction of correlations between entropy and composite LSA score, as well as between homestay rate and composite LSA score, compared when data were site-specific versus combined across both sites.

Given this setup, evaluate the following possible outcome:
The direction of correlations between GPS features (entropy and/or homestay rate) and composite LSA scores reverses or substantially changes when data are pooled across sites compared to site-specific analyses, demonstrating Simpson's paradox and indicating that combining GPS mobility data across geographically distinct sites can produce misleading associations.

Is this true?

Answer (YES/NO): YES